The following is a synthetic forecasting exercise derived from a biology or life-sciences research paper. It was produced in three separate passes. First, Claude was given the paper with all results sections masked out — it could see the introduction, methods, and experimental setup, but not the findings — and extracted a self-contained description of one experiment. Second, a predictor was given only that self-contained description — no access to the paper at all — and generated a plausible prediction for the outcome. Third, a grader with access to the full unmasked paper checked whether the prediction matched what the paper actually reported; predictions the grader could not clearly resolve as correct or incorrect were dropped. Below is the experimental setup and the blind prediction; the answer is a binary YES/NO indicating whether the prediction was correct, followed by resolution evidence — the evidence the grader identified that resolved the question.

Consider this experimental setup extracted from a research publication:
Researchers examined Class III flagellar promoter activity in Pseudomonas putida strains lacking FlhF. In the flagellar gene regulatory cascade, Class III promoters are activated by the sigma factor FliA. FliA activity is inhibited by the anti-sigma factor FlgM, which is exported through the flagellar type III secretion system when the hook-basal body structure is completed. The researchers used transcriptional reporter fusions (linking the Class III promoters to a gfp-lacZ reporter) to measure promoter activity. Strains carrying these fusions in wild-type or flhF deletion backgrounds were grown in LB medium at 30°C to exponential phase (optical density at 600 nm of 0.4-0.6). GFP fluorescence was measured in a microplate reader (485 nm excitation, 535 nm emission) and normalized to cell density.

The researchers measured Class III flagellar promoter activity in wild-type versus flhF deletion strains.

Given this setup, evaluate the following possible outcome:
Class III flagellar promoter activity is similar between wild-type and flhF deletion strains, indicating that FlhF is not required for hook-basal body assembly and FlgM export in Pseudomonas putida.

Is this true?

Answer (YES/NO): NO